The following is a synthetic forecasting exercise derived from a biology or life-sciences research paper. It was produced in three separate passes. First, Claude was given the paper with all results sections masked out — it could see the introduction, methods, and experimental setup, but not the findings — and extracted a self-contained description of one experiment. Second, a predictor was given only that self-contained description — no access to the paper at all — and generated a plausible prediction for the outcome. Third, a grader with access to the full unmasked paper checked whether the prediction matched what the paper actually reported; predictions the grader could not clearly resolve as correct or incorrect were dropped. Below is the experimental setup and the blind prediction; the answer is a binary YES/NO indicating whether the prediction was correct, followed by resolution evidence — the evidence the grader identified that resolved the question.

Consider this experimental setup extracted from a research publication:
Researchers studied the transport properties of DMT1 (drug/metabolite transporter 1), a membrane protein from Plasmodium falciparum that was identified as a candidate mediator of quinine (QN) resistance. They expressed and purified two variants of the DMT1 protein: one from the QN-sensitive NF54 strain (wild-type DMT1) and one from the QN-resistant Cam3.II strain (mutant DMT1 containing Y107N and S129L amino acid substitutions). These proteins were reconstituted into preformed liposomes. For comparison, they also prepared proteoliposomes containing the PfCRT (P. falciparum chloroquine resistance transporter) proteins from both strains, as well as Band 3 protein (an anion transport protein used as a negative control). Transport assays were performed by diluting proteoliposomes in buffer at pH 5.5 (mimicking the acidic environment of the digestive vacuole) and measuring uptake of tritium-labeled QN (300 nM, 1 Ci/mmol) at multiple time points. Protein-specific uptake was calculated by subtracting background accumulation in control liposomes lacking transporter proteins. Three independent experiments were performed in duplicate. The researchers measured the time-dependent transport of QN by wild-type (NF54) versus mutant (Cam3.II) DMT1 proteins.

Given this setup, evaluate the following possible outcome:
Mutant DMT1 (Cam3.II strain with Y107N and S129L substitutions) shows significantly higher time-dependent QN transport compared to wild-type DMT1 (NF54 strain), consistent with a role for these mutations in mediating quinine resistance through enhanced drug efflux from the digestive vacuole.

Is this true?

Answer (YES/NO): YES